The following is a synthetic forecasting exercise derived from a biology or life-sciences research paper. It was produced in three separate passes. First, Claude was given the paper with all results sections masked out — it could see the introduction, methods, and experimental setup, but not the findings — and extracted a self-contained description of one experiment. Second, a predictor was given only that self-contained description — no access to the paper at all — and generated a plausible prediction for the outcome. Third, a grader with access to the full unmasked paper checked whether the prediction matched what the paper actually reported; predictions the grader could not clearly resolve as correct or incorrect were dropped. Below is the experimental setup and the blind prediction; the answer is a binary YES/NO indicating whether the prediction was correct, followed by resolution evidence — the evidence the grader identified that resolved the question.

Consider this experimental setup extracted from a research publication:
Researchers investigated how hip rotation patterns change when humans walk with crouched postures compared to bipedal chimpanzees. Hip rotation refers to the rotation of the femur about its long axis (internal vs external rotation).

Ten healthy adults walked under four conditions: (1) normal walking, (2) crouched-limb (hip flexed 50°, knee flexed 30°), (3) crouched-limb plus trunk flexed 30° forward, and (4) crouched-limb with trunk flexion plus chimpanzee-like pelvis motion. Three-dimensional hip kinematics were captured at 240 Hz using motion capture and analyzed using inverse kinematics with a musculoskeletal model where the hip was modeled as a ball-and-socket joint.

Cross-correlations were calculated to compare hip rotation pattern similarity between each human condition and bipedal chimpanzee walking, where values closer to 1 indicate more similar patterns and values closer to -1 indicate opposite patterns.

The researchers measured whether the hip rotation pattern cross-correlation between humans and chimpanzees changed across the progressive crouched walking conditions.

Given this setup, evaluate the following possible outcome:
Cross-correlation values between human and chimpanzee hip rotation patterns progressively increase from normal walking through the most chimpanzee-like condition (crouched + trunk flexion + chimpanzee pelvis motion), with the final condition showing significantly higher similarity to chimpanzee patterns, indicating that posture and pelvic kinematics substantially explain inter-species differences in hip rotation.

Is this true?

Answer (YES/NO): NO